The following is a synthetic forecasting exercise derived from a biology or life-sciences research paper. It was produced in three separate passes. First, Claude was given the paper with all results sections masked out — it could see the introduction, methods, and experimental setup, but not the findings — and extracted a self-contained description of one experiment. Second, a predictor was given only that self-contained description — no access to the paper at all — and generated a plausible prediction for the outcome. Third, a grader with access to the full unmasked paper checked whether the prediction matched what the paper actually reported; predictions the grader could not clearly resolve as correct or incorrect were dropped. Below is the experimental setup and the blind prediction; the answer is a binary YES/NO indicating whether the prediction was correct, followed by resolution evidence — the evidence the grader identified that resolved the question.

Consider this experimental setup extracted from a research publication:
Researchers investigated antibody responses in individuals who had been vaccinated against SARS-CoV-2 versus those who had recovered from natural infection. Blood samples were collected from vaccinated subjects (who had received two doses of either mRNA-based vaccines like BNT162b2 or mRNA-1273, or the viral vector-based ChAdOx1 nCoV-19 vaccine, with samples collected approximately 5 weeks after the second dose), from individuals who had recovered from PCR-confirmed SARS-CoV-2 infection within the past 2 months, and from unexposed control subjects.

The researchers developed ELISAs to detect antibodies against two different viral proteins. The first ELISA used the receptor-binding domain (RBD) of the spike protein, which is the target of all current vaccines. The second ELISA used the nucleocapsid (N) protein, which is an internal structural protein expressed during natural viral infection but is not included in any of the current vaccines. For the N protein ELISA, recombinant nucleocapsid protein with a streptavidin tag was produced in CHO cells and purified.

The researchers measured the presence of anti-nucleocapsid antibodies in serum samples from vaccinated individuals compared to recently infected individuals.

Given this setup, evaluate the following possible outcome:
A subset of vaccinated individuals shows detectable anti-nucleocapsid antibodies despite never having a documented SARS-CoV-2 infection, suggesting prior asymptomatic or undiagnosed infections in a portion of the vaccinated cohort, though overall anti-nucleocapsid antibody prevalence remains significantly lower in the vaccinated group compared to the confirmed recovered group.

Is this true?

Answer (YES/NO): NO